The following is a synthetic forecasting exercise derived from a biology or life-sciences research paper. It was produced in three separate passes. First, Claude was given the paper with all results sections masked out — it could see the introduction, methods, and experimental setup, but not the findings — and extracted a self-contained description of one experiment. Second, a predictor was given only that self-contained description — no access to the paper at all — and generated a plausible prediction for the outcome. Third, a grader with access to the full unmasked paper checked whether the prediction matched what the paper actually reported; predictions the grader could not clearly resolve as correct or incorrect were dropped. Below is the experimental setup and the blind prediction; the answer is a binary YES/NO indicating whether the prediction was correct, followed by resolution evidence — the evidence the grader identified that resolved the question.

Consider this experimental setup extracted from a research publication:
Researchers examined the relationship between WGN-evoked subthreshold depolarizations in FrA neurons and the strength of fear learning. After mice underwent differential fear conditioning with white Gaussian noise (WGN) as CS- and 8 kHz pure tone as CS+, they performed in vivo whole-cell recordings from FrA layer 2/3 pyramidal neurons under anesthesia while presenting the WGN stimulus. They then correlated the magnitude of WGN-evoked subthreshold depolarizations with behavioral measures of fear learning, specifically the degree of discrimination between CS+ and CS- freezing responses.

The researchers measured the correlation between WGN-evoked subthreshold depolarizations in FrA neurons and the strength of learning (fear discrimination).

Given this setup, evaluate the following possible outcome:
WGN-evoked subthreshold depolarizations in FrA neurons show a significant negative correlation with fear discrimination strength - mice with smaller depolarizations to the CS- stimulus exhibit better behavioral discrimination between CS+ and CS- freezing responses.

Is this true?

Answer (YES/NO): YES